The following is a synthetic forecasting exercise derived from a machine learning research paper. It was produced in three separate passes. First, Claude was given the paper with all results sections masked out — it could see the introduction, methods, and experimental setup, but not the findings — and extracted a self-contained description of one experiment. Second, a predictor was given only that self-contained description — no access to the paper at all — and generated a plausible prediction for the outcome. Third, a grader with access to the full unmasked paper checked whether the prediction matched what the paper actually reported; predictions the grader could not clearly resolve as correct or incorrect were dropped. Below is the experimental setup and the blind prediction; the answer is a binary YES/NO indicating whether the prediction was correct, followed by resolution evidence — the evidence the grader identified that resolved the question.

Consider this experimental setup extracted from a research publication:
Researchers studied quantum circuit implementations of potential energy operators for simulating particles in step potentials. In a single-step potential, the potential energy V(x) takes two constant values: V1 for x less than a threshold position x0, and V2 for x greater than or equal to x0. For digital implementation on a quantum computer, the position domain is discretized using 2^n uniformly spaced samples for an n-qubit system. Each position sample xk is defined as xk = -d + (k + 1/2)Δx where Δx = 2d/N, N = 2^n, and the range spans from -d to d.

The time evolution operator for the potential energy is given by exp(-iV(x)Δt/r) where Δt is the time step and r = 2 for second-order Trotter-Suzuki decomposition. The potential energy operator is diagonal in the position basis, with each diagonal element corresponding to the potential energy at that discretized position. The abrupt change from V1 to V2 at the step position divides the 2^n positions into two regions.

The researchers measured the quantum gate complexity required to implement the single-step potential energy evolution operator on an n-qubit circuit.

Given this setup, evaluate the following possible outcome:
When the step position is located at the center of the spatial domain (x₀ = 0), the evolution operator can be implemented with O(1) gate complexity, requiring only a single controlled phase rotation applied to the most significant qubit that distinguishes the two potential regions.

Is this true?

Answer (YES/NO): NO